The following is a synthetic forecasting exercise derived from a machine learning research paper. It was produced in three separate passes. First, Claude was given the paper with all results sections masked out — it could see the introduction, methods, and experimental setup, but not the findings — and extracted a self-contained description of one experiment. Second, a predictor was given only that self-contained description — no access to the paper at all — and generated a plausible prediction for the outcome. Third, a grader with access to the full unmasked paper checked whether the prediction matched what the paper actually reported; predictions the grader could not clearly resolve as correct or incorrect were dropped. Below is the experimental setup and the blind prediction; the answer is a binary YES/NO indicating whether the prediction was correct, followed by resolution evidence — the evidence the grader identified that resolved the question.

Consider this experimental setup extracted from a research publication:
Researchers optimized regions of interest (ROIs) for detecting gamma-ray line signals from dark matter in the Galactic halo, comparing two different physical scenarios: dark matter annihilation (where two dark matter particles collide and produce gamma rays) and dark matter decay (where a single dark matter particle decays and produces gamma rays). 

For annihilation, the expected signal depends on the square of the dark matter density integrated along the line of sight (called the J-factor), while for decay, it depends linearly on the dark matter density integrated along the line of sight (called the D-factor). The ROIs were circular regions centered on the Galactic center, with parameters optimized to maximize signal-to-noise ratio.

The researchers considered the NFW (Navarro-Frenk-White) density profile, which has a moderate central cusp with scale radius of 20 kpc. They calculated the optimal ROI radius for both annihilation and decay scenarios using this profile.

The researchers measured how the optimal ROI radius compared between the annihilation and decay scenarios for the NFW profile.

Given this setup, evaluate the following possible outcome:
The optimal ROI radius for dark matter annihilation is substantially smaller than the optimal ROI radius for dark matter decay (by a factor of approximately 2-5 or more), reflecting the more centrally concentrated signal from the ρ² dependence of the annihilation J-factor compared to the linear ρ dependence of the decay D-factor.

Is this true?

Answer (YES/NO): YES